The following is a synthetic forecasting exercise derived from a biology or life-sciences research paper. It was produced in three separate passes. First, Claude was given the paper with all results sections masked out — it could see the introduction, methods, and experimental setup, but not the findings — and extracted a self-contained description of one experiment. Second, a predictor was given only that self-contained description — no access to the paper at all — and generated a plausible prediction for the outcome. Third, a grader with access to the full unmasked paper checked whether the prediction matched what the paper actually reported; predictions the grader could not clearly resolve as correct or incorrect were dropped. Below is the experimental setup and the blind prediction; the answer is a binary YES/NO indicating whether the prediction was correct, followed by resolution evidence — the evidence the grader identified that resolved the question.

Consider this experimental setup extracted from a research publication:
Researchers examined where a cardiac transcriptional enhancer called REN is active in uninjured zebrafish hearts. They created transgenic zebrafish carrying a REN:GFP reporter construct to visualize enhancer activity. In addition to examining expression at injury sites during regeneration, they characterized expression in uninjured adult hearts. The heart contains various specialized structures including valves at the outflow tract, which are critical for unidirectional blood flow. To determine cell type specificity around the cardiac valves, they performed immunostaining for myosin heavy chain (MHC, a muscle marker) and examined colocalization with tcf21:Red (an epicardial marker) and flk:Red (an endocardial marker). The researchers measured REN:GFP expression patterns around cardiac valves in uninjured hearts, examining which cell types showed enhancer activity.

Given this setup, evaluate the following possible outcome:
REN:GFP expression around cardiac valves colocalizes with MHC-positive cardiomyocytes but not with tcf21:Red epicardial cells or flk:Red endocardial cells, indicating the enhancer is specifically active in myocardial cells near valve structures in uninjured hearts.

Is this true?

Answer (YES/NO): NO